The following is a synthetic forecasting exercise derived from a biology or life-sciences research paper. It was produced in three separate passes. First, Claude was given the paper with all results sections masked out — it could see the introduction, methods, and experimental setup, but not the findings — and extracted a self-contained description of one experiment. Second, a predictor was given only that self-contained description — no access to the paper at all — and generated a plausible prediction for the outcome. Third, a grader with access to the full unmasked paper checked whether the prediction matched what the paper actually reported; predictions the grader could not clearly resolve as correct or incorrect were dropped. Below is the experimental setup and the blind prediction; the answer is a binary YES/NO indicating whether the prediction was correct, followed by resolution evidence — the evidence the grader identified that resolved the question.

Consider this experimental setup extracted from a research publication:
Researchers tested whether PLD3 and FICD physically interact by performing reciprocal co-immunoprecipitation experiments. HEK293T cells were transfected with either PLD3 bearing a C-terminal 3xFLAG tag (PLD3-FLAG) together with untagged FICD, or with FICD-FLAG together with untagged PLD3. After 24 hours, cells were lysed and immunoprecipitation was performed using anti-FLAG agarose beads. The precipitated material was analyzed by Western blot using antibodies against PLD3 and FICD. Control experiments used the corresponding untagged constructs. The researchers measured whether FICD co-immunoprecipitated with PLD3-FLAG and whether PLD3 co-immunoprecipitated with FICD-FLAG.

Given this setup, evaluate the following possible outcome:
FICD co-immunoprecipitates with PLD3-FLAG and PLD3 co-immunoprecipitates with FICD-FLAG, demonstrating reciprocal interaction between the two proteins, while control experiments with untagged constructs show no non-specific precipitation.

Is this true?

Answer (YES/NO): YES